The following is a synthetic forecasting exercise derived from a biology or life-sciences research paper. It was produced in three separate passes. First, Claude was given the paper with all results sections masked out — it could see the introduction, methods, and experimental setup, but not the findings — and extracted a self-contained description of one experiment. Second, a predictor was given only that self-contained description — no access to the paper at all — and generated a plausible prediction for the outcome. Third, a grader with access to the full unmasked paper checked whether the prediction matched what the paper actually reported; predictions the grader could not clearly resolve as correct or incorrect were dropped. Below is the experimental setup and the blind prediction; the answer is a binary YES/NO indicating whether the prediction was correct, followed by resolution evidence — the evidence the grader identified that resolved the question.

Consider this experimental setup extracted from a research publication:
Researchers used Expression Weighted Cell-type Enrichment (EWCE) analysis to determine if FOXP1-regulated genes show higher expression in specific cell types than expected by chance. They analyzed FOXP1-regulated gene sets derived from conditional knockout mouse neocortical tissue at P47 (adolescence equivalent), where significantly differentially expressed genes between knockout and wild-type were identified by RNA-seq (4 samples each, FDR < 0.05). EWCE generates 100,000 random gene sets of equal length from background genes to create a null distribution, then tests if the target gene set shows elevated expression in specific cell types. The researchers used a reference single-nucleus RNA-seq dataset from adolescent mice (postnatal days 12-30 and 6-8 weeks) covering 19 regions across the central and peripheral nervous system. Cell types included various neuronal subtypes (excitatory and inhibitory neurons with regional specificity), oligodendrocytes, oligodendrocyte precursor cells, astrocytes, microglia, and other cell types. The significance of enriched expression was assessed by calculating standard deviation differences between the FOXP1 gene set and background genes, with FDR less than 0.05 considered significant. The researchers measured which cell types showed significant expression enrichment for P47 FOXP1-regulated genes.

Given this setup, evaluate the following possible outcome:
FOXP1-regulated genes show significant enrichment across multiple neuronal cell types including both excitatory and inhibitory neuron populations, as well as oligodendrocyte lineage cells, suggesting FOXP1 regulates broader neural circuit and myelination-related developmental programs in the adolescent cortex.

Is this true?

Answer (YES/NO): NO